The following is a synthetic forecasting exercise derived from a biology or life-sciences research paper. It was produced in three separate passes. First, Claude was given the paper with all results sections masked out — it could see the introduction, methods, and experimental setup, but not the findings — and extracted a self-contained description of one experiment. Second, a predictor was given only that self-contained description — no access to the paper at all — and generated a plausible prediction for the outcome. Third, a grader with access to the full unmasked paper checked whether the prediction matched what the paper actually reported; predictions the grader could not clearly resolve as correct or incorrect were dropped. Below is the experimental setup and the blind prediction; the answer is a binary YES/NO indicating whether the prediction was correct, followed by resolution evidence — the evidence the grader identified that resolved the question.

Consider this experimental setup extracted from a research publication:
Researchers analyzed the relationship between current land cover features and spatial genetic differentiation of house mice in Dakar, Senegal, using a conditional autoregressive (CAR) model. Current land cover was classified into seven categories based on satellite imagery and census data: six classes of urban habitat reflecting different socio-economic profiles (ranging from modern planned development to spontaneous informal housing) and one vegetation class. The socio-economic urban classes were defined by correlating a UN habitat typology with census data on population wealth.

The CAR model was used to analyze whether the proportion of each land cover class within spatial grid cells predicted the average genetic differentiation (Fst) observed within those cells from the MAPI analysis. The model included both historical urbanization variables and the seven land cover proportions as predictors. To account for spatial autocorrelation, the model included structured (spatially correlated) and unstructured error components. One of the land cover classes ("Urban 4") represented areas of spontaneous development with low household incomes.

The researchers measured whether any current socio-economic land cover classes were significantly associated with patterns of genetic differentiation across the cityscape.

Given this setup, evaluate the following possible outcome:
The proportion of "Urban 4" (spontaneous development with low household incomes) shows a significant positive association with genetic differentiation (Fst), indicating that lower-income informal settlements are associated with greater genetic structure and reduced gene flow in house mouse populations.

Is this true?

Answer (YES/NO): NO